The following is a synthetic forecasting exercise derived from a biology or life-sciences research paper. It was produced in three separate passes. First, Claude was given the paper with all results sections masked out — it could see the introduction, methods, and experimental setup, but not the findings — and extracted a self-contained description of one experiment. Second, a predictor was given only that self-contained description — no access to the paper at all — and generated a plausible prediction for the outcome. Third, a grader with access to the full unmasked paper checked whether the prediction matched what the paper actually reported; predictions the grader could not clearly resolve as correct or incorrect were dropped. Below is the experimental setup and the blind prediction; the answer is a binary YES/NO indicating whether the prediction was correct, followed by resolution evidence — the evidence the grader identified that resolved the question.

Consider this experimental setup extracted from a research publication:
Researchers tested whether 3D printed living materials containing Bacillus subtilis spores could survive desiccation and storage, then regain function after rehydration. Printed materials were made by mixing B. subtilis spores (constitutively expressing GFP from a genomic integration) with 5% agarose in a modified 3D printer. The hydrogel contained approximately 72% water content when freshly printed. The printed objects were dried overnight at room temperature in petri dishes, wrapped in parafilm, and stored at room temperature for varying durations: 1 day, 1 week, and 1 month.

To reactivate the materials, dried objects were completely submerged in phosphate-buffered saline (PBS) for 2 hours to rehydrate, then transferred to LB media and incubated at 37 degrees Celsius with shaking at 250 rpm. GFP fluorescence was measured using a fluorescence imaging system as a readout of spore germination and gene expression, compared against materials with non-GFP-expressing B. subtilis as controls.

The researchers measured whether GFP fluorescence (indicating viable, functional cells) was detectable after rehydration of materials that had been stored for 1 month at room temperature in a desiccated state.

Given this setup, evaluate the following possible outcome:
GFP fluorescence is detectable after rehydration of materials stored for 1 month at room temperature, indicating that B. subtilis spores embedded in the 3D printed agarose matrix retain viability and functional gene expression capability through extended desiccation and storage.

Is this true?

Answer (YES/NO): YES